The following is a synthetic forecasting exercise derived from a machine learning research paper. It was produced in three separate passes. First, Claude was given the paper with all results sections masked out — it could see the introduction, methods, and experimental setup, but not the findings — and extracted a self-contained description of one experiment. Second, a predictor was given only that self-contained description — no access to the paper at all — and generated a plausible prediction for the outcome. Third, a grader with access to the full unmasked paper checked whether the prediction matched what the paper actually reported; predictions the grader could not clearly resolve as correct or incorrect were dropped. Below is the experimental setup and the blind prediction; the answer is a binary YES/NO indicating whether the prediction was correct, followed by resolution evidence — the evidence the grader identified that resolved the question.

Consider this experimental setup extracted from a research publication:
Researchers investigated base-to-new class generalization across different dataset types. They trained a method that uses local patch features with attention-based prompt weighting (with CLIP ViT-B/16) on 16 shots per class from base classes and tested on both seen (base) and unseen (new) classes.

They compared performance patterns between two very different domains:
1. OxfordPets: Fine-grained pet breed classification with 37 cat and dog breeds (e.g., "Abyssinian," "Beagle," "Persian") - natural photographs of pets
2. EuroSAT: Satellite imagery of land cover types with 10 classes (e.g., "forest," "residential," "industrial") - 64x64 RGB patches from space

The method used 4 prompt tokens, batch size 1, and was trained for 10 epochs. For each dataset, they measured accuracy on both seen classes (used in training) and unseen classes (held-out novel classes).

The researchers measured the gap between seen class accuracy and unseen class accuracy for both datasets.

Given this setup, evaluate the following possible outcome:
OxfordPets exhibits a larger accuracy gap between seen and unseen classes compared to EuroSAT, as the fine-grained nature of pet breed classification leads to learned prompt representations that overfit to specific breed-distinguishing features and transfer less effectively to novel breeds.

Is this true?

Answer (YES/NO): NO